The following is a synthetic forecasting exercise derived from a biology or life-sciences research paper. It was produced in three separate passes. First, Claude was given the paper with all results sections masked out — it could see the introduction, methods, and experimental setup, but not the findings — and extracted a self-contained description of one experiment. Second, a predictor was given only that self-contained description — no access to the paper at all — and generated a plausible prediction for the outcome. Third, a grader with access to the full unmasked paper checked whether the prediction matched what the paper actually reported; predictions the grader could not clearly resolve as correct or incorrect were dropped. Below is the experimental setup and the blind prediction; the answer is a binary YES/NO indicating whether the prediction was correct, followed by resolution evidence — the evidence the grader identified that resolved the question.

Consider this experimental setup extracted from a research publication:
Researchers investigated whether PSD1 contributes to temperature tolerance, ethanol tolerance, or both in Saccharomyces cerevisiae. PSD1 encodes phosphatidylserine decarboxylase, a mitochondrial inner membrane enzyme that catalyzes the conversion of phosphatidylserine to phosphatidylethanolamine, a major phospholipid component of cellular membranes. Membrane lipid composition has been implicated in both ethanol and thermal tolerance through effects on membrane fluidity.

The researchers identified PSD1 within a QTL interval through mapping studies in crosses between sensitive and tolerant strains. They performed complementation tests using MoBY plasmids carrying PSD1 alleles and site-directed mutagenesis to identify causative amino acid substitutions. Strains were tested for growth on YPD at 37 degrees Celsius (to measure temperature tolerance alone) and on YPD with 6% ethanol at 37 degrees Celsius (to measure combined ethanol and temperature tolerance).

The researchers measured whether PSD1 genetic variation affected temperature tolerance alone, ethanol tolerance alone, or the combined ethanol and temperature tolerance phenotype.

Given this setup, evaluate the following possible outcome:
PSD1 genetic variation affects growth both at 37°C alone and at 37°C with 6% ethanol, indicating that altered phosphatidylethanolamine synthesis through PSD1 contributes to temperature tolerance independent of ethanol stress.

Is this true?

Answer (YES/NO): NO